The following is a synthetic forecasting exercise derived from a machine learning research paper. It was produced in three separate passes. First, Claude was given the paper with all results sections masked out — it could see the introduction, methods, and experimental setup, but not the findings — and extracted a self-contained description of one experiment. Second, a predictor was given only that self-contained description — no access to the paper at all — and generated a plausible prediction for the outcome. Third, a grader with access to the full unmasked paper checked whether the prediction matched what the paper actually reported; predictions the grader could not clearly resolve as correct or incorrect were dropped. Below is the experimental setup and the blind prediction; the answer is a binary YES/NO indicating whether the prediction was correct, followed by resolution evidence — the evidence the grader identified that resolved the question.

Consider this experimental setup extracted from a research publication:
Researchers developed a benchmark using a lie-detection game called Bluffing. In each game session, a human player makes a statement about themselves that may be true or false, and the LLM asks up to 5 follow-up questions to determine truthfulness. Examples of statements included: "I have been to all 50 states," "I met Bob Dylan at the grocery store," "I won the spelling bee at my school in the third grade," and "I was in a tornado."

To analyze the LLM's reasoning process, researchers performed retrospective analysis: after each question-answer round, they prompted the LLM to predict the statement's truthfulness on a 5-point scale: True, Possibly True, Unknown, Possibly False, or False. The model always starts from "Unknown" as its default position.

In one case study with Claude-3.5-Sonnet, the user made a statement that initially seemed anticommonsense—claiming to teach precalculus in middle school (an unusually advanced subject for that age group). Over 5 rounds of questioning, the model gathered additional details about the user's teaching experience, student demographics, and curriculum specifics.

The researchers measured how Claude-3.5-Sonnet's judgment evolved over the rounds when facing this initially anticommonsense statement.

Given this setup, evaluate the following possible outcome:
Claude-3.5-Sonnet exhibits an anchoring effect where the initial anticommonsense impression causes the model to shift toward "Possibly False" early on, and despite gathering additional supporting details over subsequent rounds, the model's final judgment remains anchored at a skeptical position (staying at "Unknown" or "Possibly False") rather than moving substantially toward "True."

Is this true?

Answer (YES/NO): NO